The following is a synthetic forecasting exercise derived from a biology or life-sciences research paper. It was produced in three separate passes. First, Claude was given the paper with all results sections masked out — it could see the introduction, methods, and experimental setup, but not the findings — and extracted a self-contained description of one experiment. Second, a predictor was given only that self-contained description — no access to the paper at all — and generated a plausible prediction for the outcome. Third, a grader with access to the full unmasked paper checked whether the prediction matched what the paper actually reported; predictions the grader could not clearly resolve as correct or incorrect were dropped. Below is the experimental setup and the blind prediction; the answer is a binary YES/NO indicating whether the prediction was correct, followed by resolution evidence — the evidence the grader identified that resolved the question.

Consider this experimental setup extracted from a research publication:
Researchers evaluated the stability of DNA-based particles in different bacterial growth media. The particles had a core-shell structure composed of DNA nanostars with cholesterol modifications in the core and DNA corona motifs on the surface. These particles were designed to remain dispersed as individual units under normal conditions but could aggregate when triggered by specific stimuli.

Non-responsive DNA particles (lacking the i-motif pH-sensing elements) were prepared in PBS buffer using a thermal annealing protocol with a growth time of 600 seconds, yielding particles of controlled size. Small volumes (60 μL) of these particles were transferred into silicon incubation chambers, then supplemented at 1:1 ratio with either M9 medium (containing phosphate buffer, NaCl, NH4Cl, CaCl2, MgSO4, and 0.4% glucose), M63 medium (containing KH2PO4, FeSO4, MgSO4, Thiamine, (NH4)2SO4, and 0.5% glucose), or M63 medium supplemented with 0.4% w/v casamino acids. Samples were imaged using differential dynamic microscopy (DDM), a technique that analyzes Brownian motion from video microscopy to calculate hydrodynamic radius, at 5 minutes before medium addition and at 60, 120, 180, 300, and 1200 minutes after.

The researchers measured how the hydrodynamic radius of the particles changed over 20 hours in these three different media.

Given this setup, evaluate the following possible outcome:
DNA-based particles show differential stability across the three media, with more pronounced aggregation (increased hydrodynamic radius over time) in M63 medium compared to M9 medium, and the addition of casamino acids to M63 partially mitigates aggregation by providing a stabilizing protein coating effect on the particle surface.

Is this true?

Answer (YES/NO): NO